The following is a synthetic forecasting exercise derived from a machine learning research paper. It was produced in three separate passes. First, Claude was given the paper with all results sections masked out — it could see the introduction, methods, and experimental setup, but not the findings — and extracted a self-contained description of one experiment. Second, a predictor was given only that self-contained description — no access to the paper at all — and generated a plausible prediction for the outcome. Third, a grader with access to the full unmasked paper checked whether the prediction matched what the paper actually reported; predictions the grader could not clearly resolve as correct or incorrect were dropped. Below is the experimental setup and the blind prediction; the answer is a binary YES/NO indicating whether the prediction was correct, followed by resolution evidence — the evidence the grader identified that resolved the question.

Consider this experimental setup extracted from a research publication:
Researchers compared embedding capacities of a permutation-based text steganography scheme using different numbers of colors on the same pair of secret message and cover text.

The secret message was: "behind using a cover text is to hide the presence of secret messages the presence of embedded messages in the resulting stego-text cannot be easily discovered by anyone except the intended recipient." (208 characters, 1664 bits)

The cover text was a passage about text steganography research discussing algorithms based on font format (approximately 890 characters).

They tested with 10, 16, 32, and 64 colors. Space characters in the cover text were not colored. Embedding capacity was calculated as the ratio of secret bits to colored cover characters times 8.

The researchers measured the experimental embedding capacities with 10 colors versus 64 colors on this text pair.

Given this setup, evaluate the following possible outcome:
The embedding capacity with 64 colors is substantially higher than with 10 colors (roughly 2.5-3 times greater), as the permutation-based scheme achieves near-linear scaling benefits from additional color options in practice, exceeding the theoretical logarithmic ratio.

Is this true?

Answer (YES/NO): NO